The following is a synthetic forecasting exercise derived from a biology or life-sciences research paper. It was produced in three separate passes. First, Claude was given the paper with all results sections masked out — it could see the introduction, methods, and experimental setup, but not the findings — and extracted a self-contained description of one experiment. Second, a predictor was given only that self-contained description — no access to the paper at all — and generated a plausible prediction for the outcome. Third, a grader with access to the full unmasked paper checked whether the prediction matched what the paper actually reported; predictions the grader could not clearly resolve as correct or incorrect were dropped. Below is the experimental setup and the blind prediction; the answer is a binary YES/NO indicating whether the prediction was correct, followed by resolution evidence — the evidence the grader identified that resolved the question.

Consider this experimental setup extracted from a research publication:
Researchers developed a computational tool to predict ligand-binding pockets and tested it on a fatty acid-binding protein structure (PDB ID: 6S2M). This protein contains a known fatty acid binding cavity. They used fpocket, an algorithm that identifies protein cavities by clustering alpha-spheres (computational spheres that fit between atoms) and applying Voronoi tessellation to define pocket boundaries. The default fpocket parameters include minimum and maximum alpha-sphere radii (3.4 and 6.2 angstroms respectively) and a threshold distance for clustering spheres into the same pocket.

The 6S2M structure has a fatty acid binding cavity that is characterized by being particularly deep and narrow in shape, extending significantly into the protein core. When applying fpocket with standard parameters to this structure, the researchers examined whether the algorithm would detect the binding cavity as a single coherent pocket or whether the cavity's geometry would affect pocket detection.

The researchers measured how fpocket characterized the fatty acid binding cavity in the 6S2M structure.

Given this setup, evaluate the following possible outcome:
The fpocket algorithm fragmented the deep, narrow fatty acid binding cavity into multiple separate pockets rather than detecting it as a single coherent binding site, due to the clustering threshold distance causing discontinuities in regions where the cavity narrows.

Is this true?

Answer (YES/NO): YES